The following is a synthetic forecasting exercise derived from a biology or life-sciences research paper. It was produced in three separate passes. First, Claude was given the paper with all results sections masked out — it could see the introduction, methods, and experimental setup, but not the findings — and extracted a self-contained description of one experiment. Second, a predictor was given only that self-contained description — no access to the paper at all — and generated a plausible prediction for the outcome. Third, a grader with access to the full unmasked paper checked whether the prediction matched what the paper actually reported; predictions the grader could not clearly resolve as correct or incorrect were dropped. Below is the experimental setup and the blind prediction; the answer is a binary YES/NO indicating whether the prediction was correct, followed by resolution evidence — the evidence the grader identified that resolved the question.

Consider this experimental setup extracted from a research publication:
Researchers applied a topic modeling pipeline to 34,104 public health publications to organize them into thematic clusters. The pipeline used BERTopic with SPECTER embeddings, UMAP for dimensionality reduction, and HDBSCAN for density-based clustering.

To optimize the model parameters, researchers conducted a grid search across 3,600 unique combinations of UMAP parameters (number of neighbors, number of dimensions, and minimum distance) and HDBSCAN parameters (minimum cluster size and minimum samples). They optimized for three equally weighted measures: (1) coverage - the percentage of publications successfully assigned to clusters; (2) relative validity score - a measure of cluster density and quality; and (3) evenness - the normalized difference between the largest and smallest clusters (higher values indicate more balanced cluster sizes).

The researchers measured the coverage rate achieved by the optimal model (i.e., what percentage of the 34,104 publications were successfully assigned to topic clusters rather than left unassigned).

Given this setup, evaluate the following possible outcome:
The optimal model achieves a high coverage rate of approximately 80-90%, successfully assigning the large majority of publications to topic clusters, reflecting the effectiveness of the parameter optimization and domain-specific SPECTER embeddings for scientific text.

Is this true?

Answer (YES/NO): NO